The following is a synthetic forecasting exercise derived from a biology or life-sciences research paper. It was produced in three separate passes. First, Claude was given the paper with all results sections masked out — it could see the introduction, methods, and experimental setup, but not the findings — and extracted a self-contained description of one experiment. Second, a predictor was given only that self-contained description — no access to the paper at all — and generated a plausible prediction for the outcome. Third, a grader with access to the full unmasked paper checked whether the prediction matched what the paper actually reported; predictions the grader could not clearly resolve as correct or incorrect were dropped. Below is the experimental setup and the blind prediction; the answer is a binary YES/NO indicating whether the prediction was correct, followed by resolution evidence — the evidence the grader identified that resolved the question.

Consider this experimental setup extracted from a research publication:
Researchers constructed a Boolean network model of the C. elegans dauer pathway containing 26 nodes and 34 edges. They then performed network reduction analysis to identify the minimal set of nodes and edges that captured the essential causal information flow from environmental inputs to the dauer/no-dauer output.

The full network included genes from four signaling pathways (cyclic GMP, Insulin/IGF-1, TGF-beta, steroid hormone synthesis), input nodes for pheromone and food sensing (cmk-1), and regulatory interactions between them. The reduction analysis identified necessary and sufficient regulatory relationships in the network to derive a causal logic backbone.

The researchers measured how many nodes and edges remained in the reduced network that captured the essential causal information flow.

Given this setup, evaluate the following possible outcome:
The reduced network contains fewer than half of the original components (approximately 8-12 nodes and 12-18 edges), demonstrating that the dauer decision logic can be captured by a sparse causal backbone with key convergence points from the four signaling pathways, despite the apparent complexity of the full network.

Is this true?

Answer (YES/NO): YES